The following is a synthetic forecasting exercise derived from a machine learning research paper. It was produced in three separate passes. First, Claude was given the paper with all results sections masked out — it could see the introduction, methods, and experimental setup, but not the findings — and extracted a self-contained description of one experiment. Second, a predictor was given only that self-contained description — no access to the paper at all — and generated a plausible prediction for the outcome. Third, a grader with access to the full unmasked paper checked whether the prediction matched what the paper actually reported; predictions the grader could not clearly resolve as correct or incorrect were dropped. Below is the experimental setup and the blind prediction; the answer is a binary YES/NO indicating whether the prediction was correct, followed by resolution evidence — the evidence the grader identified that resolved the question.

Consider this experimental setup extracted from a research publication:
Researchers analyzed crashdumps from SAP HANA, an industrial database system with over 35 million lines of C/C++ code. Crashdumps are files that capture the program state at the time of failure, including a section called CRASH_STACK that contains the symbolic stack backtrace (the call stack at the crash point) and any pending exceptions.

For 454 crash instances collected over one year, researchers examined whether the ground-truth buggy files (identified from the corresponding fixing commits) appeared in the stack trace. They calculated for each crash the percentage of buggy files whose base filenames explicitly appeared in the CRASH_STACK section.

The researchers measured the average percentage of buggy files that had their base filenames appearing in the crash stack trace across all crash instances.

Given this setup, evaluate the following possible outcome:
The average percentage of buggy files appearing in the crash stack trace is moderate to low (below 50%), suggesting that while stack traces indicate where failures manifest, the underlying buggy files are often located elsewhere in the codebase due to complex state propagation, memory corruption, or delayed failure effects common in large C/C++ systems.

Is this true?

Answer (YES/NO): YES